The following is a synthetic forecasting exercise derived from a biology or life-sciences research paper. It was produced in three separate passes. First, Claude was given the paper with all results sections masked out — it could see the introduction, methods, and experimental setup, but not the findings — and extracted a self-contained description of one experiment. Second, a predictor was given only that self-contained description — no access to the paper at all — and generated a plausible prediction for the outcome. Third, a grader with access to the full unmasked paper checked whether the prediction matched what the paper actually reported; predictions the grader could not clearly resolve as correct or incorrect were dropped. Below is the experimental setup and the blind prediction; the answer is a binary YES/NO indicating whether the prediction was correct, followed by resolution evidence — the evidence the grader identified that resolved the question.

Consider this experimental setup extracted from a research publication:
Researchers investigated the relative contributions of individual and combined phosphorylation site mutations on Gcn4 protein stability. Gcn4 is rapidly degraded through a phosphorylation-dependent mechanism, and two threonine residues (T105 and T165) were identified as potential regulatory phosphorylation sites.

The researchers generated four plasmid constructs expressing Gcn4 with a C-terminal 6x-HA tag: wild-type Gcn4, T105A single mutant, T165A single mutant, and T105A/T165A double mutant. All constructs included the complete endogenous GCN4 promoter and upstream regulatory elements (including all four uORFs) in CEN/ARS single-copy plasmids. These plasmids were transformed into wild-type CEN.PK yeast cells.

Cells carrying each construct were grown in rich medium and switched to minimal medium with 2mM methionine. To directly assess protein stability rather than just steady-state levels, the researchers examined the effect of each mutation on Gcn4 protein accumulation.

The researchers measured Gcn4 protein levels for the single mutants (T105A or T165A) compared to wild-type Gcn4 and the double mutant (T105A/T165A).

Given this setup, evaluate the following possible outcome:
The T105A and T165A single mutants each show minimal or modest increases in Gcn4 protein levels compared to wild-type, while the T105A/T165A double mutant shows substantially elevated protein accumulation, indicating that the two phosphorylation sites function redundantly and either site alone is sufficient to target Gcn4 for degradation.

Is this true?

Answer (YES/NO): NO